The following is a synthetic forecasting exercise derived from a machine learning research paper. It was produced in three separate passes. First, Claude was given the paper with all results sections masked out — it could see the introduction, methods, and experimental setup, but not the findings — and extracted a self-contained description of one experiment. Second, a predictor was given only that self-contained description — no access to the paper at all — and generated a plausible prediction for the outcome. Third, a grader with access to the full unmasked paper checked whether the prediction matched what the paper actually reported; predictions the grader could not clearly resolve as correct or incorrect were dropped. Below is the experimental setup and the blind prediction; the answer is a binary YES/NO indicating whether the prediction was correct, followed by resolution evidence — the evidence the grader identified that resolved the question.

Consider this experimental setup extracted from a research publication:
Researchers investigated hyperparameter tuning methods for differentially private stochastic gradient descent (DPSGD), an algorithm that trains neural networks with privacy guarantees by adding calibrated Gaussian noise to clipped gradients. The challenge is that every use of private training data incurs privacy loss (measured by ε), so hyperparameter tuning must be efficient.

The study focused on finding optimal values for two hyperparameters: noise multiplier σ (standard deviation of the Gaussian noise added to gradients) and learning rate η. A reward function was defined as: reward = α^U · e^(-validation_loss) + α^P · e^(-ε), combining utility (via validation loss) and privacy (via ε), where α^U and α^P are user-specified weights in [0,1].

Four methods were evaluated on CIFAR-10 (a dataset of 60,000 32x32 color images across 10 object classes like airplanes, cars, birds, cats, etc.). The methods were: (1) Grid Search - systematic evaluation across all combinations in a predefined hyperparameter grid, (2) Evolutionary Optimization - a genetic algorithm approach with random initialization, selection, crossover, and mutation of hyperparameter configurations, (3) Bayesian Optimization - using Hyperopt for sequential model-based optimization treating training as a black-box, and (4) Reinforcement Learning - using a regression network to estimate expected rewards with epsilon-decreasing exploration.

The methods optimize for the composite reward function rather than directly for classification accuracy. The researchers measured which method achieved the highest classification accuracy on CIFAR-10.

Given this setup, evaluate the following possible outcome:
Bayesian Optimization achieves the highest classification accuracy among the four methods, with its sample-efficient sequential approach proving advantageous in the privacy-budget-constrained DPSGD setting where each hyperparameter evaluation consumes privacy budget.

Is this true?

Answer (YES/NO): NO